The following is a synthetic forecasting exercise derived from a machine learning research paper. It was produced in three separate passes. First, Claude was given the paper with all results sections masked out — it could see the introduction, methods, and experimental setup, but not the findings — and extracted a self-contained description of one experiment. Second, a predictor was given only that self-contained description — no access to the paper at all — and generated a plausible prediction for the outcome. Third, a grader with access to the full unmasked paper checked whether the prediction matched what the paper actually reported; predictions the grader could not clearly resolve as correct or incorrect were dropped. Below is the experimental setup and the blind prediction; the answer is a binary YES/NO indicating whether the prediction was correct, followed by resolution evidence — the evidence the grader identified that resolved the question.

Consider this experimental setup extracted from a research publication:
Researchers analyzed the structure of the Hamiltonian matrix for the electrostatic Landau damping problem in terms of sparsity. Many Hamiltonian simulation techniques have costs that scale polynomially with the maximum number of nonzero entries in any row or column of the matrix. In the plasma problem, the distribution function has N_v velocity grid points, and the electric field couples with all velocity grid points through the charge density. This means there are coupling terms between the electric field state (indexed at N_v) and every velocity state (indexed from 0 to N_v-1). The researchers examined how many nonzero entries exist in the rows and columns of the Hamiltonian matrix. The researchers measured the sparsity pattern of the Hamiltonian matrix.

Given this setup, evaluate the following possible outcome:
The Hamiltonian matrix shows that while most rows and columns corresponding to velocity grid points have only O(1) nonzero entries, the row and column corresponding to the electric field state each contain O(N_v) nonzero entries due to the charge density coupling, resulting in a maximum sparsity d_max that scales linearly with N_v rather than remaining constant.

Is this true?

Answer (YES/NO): YES